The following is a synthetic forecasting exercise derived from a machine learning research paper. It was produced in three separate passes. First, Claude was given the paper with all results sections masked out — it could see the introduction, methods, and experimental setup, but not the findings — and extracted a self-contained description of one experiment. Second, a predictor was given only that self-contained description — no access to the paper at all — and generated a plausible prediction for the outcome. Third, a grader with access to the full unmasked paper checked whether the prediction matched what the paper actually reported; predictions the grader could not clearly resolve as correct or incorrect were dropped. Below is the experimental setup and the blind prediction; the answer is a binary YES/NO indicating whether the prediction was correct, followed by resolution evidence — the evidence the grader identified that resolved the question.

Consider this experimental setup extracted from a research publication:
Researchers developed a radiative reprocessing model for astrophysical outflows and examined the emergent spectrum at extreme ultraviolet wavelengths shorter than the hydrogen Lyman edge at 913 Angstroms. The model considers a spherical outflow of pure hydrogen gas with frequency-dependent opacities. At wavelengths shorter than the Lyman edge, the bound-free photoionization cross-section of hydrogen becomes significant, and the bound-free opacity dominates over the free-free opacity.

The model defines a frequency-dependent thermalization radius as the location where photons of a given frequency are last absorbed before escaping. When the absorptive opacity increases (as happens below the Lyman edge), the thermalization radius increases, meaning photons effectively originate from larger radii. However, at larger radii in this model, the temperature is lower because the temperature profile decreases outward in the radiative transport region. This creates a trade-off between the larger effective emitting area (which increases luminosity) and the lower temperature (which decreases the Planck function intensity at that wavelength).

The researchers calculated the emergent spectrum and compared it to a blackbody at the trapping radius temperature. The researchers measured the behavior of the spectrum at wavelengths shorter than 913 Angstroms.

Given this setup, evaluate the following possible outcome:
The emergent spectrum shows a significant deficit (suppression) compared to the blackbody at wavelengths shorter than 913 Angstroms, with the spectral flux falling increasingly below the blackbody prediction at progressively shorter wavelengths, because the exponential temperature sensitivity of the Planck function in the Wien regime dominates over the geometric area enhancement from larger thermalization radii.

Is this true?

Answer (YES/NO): YES